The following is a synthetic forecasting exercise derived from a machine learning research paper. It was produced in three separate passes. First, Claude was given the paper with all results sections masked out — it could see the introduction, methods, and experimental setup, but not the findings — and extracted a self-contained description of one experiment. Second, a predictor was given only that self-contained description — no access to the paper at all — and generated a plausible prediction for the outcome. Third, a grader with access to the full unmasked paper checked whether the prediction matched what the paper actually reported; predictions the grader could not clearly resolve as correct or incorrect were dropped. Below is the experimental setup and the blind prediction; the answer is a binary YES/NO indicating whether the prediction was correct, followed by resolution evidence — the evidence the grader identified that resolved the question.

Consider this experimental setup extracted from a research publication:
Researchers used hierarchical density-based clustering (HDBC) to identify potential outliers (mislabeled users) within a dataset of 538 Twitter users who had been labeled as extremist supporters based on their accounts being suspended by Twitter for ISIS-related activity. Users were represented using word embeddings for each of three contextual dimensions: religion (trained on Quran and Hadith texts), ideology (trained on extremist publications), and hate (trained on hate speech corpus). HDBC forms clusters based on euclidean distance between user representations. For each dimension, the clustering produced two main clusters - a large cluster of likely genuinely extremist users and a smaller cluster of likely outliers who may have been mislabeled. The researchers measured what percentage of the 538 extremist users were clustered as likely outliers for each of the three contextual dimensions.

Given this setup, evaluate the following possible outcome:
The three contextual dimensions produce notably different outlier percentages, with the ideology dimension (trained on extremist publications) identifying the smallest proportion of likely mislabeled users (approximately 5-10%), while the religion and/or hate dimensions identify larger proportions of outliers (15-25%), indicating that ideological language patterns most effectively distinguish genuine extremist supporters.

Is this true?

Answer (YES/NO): NO